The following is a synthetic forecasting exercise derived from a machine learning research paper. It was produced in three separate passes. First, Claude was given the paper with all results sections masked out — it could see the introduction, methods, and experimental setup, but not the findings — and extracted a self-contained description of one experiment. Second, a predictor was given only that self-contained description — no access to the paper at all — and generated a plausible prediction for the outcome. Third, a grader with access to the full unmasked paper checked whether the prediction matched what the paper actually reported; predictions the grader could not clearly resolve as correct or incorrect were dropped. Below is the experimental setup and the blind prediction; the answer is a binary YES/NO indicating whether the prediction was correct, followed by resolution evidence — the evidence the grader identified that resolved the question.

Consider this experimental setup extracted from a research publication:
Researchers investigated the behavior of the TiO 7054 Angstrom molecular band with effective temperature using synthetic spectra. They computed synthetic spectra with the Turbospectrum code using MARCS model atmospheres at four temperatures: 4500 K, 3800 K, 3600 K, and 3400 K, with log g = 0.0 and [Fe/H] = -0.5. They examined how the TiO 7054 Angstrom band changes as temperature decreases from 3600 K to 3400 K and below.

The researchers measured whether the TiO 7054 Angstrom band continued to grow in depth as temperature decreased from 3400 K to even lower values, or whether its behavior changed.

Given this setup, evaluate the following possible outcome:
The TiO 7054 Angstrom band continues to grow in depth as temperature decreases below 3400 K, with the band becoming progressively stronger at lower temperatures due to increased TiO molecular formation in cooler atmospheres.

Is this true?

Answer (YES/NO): NO